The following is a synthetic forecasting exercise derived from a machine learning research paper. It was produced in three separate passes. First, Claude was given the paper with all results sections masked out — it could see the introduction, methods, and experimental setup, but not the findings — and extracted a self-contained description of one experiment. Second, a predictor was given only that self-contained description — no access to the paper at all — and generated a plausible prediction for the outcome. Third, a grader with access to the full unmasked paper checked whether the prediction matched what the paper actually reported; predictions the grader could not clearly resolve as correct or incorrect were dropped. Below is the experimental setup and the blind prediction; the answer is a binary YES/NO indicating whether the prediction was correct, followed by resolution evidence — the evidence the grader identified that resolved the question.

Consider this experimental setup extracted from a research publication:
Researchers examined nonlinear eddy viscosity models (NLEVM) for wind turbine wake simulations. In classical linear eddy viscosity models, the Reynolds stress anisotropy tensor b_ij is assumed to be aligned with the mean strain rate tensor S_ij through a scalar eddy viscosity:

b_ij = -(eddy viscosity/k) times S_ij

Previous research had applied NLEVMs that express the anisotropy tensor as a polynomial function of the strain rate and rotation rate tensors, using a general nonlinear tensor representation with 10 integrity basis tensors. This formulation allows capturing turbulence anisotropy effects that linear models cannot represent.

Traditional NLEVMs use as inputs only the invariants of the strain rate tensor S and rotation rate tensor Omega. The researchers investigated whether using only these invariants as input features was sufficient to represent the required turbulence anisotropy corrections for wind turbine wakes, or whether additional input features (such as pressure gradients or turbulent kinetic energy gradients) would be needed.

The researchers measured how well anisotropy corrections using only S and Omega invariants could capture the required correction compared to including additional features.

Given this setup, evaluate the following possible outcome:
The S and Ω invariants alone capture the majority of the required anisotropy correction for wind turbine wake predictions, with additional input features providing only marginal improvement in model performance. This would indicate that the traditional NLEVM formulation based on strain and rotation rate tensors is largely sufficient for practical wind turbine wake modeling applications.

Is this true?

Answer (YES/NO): NO